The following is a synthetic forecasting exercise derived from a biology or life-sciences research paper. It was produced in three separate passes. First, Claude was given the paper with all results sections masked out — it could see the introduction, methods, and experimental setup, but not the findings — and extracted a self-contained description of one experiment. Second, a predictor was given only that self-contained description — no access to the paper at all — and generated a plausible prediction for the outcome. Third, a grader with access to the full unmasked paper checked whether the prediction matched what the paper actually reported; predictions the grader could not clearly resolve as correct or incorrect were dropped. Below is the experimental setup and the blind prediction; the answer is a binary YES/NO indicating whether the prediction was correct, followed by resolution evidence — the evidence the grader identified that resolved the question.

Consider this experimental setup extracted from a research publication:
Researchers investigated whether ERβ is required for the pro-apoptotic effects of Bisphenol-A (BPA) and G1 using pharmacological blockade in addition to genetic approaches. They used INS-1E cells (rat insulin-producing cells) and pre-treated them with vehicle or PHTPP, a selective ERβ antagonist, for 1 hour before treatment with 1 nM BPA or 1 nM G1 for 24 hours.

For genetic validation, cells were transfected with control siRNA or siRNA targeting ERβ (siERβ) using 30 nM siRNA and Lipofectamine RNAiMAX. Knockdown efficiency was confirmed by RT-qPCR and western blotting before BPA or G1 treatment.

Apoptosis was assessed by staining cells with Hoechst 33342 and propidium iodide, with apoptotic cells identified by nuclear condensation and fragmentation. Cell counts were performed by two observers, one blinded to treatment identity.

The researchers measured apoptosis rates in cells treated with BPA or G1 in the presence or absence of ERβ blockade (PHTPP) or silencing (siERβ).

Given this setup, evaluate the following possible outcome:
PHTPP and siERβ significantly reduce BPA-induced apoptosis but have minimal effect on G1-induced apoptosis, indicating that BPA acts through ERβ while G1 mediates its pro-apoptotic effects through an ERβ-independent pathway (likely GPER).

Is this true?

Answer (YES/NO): NO